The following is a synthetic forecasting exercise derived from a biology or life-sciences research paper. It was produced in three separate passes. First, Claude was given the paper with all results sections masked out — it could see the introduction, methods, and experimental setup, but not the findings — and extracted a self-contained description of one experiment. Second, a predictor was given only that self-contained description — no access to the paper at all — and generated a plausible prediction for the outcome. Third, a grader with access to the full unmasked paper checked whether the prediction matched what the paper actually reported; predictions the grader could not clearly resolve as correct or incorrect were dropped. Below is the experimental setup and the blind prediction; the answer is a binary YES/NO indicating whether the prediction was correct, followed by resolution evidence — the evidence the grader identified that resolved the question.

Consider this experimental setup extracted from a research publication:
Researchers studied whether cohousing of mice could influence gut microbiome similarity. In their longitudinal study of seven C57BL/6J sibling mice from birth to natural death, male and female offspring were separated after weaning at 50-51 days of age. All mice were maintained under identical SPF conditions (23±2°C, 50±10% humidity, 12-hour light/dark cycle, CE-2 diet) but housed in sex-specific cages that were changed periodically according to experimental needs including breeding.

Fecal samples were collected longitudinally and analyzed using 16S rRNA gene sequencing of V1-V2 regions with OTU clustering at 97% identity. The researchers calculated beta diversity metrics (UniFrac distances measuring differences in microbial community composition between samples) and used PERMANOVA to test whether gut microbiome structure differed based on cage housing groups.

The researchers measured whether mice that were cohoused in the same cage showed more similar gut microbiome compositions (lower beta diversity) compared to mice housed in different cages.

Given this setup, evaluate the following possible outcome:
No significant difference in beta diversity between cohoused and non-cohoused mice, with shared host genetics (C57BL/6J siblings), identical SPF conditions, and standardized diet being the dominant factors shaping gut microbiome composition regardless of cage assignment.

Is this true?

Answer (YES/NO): NO